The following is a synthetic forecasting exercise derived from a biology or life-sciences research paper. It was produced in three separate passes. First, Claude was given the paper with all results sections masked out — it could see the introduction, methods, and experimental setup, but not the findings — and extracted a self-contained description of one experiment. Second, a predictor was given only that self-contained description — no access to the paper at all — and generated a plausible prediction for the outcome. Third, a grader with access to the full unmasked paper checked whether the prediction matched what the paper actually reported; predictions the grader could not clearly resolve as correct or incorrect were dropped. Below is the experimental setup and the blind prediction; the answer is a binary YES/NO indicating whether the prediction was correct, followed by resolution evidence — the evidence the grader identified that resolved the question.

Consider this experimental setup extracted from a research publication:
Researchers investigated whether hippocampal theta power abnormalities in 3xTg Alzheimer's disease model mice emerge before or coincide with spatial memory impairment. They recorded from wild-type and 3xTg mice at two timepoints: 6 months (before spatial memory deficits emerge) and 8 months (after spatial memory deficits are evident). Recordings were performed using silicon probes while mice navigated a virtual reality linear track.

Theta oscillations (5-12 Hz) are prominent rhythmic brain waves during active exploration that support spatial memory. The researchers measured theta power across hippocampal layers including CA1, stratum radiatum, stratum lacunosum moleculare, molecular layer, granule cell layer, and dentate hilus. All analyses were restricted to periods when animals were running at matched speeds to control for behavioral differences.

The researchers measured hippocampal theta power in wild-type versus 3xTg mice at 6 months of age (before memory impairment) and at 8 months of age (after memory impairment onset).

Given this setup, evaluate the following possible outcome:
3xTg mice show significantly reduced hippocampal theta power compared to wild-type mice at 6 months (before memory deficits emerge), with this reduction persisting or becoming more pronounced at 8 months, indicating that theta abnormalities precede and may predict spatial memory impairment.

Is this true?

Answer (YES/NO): NO